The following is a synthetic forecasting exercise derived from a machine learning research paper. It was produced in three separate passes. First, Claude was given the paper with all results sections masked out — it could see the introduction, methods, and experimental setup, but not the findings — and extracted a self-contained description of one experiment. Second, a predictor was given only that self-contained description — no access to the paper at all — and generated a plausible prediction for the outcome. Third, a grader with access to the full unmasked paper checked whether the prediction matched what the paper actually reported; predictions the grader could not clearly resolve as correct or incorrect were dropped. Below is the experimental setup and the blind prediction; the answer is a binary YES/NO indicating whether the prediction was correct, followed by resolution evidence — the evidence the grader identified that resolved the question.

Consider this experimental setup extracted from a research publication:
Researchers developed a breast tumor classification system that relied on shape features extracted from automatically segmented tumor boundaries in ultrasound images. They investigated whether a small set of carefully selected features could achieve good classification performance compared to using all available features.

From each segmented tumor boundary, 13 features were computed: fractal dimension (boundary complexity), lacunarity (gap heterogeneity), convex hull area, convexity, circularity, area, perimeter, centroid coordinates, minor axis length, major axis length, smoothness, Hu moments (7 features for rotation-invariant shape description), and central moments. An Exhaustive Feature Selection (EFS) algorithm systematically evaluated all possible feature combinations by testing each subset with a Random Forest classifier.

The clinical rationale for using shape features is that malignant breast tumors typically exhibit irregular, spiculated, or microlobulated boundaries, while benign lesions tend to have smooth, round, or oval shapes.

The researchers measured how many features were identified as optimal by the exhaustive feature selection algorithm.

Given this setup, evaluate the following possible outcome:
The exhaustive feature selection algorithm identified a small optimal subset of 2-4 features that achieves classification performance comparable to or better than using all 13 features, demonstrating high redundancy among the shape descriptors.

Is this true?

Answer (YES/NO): YES